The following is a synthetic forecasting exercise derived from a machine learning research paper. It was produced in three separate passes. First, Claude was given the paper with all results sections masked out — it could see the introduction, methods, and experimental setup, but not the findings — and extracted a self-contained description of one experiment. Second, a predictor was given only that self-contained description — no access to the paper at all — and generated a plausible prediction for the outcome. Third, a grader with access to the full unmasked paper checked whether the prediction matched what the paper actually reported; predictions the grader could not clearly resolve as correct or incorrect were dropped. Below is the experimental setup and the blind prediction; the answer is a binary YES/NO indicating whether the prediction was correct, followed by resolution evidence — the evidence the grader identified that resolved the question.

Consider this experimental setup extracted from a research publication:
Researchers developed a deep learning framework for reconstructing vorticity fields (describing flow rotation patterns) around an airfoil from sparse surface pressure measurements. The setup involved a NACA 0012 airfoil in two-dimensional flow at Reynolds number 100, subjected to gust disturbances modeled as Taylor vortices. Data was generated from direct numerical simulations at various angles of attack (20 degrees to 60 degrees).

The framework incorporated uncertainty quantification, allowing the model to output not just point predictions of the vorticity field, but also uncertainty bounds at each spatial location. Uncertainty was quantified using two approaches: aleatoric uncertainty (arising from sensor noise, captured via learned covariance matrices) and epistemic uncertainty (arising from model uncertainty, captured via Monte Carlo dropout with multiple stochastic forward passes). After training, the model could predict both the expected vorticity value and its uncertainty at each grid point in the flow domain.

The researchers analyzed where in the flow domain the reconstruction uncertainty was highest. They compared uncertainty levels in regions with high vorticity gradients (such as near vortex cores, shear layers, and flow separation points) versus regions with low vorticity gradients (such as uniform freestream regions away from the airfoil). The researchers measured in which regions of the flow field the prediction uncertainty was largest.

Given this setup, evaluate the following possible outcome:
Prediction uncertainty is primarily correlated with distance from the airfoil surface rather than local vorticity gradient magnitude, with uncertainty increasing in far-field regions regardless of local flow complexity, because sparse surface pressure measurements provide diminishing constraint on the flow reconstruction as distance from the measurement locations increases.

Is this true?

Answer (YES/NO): NO